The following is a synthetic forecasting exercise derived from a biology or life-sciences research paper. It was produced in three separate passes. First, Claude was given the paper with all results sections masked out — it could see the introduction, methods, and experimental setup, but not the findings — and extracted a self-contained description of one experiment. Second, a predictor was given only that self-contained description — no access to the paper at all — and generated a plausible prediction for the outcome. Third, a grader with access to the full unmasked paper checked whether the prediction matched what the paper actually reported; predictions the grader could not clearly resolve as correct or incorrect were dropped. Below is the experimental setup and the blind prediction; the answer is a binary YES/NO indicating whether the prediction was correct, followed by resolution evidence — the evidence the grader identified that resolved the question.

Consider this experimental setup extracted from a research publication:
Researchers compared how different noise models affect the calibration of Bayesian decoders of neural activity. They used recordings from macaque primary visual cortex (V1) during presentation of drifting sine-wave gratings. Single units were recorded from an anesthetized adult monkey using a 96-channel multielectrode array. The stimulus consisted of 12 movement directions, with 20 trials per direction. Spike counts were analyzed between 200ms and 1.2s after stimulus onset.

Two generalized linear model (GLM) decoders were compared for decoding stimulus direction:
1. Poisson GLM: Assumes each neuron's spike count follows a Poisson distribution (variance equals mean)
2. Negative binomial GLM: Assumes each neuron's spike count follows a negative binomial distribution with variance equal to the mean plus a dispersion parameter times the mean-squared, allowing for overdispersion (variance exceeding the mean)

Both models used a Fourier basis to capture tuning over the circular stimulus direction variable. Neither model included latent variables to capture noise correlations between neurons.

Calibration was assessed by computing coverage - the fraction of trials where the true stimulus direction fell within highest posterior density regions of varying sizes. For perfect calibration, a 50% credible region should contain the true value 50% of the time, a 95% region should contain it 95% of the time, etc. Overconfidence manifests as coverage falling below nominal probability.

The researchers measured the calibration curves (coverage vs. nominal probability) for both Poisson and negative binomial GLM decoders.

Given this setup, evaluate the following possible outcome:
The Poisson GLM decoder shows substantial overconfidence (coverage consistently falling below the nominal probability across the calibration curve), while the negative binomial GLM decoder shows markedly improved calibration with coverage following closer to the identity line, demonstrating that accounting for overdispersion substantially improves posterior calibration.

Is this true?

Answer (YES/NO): NO